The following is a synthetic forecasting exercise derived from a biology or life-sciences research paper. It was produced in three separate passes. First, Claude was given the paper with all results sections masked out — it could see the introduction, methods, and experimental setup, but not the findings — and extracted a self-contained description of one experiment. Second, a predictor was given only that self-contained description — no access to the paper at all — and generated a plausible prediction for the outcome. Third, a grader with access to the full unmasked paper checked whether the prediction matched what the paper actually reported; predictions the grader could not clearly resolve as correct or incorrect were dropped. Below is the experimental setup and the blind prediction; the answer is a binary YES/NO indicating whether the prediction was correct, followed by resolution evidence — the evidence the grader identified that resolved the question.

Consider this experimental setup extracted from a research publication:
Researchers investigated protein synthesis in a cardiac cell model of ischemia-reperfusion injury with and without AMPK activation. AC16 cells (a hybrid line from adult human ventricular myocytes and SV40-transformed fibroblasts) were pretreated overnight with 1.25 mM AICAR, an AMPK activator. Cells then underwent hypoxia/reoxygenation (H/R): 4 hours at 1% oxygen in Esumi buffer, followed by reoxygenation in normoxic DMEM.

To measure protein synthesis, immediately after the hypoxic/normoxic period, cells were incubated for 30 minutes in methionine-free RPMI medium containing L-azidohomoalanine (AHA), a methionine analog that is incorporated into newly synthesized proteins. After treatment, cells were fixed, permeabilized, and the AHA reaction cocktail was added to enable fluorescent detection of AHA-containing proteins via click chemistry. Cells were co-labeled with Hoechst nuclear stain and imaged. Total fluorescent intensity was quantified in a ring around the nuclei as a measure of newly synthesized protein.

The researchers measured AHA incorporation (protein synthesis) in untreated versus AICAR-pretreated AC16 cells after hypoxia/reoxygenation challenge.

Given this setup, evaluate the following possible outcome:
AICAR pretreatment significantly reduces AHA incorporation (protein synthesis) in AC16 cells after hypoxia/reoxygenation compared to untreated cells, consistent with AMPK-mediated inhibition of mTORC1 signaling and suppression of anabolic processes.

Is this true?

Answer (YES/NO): NO